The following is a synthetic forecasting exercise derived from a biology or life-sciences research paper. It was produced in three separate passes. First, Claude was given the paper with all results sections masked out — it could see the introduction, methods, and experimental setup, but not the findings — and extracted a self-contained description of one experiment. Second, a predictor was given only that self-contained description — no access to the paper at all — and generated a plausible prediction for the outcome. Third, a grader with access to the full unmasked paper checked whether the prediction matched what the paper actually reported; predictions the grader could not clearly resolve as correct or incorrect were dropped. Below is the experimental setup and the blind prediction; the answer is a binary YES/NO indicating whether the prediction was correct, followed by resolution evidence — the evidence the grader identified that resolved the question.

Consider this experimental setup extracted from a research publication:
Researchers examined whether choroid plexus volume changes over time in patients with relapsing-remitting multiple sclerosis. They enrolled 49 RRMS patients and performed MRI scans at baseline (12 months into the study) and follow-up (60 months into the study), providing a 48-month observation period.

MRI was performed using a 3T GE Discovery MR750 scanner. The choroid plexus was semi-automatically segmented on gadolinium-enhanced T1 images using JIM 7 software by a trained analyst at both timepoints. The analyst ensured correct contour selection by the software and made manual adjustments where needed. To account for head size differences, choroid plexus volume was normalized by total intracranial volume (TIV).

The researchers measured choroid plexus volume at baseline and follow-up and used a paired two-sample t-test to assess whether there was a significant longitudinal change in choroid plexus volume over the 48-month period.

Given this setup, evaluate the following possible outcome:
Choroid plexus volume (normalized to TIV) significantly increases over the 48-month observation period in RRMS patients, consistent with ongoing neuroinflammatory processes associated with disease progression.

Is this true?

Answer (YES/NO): NO